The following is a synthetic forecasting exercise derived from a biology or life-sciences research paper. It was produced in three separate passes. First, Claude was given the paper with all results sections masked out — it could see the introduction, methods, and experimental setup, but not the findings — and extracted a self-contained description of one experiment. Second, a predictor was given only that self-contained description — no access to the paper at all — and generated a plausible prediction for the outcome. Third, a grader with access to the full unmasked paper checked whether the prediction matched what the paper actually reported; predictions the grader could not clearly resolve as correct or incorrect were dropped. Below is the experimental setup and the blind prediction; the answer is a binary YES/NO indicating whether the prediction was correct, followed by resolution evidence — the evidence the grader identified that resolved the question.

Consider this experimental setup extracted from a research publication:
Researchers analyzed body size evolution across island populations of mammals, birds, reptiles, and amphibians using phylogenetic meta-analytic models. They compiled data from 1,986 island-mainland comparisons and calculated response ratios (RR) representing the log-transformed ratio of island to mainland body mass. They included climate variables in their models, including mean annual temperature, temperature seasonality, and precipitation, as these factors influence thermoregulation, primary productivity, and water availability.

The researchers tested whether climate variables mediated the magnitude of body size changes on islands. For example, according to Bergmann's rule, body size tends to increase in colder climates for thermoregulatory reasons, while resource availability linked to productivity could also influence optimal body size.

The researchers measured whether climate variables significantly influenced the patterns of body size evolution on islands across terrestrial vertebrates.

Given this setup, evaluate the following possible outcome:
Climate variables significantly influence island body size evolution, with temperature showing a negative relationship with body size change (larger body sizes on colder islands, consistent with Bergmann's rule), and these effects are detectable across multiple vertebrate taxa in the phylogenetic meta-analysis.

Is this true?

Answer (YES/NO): YES